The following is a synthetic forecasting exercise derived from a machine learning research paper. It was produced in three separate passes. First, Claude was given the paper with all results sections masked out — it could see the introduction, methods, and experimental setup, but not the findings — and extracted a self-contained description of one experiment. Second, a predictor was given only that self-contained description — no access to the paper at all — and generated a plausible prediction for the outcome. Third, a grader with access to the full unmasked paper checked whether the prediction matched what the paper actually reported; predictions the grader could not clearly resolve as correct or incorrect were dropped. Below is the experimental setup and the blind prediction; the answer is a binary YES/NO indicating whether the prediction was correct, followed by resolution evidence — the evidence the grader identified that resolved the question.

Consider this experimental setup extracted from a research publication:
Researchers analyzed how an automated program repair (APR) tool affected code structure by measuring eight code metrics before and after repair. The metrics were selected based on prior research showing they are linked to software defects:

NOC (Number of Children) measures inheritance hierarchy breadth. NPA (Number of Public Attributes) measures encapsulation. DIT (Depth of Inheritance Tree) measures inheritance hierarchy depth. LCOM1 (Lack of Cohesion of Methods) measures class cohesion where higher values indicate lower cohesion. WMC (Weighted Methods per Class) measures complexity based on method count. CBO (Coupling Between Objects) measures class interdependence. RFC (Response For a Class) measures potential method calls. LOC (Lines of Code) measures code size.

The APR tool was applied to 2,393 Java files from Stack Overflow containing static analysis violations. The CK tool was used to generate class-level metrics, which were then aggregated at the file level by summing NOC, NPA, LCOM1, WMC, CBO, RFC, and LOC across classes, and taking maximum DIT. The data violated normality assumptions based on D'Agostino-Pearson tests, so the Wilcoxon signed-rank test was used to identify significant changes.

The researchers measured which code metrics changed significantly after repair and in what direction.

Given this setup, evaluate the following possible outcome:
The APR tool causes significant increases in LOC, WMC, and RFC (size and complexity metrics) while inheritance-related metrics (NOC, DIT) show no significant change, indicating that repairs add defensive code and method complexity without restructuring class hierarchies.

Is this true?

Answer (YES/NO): NO